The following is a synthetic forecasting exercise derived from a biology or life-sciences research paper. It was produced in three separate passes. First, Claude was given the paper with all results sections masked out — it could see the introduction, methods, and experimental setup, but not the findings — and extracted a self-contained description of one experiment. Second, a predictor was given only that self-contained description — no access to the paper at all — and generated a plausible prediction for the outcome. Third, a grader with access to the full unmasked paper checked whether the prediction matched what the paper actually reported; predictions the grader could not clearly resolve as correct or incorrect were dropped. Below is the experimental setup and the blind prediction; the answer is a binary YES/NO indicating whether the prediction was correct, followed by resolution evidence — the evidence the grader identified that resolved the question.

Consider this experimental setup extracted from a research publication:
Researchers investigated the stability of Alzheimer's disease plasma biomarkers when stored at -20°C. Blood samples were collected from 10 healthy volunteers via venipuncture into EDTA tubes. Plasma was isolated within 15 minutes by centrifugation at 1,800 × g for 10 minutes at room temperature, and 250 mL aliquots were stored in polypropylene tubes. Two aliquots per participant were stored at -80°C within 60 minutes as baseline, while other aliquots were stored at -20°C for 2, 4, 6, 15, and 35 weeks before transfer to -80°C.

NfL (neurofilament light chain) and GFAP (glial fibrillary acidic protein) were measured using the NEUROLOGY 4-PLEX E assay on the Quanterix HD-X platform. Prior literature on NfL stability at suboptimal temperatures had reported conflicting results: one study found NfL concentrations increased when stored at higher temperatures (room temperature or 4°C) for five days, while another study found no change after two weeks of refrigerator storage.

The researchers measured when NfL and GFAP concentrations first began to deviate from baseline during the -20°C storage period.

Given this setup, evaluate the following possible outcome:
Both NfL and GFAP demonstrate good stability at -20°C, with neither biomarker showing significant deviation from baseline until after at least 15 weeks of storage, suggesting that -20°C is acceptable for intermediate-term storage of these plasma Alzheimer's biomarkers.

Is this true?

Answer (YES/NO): NO